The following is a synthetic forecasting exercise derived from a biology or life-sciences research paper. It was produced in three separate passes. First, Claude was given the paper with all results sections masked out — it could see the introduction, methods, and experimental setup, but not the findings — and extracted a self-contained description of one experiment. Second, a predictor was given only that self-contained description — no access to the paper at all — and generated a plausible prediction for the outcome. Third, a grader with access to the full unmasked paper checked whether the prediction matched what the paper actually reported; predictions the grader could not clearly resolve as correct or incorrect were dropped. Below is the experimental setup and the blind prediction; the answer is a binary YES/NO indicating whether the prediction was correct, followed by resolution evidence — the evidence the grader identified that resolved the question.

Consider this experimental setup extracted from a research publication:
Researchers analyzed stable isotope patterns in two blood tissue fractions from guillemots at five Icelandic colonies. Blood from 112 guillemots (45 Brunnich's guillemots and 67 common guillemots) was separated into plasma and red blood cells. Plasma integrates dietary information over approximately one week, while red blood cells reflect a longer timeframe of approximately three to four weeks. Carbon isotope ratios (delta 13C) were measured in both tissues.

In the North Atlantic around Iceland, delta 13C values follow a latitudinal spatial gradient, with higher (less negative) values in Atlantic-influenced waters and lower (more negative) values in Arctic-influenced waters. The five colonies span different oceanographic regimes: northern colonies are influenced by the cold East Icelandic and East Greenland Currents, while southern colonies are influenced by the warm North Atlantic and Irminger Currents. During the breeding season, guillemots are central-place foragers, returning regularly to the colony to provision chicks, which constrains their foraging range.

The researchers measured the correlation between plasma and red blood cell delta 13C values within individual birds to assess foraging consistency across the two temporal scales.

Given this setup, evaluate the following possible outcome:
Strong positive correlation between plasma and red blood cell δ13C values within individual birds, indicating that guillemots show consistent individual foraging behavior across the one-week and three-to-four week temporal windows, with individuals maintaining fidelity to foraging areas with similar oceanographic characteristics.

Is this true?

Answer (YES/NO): YES